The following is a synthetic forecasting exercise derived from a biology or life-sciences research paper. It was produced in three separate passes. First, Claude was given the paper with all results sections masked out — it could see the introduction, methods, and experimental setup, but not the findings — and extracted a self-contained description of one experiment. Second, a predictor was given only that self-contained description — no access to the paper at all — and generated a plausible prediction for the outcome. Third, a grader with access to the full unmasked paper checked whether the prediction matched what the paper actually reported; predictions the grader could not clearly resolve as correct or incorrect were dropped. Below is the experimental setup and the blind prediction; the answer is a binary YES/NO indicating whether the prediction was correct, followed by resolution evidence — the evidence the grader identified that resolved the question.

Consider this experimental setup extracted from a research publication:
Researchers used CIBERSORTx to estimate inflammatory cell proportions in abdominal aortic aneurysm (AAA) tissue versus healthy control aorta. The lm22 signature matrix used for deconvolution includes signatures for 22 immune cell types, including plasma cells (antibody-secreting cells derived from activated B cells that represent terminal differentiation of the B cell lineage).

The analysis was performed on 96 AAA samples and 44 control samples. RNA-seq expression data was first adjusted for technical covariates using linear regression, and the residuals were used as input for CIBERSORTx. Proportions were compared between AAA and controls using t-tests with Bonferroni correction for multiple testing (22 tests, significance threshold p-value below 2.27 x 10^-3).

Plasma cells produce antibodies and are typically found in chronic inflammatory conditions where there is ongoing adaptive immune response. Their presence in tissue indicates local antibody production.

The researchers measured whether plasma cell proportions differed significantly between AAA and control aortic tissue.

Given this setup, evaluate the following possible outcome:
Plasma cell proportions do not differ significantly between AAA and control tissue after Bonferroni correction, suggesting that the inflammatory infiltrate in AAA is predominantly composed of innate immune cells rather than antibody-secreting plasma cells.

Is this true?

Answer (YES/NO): NO